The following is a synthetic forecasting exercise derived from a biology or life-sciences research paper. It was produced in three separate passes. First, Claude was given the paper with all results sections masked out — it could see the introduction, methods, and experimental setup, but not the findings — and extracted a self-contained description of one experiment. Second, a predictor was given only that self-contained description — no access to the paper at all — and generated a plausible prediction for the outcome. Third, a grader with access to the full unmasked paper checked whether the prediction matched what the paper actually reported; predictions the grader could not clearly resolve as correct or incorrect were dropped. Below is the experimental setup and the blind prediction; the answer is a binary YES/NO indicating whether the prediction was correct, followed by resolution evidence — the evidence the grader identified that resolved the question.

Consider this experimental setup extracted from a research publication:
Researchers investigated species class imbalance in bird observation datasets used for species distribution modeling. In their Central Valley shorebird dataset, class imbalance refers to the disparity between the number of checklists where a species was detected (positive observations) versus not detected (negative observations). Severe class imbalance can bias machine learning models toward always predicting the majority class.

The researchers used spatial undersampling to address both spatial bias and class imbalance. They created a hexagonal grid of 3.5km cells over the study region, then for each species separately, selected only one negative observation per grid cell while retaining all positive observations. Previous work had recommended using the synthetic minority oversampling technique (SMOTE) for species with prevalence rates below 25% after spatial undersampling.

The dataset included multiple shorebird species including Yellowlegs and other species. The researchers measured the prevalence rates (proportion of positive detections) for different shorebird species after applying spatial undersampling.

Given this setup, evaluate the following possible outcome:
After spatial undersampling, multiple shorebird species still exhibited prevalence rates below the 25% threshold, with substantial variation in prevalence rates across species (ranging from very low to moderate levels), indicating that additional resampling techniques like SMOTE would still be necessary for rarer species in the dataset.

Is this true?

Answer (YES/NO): YES